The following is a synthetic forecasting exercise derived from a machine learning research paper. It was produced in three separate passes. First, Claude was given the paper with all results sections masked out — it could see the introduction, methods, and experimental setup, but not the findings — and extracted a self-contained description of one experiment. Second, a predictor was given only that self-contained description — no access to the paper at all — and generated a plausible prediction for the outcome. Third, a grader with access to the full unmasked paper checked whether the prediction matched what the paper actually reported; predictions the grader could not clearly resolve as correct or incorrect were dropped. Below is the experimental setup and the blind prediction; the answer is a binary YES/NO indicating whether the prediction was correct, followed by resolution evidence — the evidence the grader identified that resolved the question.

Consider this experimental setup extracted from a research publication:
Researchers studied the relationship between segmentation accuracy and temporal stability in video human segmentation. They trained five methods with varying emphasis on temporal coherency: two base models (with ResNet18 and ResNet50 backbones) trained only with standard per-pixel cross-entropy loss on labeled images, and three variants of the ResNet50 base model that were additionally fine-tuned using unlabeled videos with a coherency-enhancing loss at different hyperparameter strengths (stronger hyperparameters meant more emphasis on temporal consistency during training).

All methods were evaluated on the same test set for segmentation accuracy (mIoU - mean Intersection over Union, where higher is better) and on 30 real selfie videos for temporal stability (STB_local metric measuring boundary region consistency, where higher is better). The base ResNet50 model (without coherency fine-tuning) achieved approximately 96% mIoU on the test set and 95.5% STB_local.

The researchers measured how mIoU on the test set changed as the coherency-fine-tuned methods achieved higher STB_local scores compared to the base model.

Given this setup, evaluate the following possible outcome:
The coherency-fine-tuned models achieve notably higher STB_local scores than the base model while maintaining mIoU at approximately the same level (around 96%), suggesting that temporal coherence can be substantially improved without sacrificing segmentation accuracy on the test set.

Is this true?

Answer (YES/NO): NO